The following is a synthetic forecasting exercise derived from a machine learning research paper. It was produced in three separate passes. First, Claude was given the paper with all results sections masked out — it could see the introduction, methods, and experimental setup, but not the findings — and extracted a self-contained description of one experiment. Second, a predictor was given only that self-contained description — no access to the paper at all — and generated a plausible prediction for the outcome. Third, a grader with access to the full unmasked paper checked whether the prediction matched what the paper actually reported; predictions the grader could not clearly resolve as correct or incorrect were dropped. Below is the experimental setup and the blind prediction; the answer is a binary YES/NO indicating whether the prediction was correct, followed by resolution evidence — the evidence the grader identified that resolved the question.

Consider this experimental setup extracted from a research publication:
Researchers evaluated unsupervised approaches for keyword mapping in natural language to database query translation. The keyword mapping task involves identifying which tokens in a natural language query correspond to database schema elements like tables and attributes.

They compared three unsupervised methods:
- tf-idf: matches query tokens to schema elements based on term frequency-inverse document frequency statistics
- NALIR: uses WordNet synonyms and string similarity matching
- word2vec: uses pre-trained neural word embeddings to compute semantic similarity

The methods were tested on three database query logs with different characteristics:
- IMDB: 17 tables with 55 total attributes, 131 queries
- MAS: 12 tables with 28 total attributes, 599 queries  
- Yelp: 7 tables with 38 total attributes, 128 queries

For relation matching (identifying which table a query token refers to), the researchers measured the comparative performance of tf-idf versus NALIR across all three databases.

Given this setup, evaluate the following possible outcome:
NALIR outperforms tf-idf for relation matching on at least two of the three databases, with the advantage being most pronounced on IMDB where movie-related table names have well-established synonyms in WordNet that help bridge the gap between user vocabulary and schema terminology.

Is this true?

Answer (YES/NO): NO